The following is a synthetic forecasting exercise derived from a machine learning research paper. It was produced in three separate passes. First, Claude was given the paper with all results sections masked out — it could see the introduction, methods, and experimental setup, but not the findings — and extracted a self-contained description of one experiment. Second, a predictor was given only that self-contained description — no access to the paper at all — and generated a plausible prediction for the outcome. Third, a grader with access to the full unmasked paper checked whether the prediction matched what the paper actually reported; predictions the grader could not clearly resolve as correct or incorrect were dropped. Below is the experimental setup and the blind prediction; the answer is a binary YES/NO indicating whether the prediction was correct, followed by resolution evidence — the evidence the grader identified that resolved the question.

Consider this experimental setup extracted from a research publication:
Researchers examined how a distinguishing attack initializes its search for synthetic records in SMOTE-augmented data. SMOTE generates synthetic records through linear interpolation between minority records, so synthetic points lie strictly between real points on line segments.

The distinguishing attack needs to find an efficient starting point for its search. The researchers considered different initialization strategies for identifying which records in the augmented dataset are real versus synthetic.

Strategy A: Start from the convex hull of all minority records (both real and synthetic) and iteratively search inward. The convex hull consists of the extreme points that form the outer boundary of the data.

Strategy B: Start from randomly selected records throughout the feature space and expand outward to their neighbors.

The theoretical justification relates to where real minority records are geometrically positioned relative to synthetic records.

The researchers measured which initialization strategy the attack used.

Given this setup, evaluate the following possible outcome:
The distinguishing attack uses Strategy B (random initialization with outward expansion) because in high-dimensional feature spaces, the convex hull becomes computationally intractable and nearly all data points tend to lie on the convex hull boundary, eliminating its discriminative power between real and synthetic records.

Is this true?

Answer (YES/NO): NO